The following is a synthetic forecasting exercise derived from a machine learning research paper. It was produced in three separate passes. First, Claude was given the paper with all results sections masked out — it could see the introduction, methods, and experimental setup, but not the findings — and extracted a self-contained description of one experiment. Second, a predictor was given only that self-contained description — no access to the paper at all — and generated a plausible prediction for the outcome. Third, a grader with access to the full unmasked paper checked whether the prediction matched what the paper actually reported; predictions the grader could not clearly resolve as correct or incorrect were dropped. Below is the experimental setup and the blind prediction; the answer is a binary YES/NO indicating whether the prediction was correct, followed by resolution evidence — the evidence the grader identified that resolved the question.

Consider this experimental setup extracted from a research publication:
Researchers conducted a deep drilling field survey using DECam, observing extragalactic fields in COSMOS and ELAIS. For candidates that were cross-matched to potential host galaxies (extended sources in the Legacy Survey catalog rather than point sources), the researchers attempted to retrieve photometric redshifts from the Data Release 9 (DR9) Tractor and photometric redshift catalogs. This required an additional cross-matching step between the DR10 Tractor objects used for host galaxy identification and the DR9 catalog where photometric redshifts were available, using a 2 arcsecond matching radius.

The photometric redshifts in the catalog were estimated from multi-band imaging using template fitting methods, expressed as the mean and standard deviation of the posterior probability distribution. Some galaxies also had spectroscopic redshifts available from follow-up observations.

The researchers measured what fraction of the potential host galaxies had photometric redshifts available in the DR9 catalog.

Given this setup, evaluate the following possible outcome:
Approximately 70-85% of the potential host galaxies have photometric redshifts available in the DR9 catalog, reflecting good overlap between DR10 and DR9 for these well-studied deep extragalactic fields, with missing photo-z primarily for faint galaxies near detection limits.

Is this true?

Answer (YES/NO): NO